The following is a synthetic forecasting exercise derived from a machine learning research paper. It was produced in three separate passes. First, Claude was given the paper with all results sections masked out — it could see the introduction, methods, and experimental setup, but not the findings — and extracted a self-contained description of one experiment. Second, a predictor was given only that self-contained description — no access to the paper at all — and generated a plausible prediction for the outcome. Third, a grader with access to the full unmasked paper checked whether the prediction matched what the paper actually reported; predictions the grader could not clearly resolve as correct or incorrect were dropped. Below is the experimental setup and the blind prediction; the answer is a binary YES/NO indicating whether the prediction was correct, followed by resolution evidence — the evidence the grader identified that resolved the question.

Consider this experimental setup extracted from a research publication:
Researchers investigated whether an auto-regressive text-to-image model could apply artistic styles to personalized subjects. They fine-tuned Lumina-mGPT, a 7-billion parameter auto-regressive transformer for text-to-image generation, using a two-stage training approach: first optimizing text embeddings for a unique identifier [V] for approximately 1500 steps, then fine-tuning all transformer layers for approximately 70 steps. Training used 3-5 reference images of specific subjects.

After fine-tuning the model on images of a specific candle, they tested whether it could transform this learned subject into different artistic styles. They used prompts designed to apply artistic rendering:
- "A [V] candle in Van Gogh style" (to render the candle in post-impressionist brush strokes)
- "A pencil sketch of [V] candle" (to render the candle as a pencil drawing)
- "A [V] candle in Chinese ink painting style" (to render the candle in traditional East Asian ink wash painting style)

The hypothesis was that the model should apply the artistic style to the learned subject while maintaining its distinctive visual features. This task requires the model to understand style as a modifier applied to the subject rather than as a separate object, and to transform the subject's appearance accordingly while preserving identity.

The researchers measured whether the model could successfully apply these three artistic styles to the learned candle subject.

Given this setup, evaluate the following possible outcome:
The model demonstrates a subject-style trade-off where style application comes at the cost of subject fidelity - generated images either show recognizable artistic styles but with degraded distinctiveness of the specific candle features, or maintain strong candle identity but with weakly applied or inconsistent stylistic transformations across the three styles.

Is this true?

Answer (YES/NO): NO